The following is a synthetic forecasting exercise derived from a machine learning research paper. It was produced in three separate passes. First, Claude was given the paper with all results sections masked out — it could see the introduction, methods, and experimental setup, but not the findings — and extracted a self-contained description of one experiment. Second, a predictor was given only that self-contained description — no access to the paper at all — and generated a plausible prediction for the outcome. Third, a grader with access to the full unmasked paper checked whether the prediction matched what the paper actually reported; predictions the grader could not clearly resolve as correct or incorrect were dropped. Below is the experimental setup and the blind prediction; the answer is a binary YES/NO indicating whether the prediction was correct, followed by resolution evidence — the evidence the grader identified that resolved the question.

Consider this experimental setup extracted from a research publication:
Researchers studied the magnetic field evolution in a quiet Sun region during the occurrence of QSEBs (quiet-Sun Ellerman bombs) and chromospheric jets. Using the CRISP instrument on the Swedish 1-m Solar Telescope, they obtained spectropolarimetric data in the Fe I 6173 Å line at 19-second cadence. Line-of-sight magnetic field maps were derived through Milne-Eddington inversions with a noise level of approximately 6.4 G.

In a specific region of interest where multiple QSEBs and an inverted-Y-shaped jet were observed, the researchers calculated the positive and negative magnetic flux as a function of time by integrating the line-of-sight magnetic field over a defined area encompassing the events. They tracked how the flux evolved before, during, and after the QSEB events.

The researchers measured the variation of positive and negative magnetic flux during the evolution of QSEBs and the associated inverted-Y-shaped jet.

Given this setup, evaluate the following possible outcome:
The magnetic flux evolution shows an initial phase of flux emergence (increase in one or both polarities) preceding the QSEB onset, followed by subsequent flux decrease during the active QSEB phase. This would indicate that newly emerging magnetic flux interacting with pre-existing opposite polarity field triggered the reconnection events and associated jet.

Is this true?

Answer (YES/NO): NO